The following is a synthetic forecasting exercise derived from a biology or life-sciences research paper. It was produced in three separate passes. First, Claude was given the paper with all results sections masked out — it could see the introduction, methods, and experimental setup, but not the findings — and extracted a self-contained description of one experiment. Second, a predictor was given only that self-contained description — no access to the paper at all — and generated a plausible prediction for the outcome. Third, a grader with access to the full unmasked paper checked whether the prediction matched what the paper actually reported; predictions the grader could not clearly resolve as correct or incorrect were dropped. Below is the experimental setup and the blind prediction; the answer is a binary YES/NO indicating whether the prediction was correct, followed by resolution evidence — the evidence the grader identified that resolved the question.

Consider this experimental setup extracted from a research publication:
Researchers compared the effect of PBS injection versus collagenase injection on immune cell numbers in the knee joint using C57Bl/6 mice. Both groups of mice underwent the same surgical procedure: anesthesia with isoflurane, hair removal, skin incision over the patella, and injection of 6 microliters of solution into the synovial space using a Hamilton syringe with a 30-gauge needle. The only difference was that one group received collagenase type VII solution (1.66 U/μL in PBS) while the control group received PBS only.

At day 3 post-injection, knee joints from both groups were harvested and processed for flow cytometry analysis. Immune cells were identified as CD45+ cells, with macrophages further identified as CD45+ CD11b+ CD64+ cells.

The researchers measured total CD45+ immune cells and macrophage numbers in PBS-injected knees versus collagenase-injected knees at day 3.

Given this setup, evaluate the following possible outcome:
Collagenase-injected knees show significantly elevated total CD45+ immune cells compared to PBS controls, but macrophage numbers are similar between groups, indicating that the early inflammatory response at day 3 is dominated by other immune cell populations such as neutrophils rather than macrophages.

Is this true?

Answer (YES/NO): NO